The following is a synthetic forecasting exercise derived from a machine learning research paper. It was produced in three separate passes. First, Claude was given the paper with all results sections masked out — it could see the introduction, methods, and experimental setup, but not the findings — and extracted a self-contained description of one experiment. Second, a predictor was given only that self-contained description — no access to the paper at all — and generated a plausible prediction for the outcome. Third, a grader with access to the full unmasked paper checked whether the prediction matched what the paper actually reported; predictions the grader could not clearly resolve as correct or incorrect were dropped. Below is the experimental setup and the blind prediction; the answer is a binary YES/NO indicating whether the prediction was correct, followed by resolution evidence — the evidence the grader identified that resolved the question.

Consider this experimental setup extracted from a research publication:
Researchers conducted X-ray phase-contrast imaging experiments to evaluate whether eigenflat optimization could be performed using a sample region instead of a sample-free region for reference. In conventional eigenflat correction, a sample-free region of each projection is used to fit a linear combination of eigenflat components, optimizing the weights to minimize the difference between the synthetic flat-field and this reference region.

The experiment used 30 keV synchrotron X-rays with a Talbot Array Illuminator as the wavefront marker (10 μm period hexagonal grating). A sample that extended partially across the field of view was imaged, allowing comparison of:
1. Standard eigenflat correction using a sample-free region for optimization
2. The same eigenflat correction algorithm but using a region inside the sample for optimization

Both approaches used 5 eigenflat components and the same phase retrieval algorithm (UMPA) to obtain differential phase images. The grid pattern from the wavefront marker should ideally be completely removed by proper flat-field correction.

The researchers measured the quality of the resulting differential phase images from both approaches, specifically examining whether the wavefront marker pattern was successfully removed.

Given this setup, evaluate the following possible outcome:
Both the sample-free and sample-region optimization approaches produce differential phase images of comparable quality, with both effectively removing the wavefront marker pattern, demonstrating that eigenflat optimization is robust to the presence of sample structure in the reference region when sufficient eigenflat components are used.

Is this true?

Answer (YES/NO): NO